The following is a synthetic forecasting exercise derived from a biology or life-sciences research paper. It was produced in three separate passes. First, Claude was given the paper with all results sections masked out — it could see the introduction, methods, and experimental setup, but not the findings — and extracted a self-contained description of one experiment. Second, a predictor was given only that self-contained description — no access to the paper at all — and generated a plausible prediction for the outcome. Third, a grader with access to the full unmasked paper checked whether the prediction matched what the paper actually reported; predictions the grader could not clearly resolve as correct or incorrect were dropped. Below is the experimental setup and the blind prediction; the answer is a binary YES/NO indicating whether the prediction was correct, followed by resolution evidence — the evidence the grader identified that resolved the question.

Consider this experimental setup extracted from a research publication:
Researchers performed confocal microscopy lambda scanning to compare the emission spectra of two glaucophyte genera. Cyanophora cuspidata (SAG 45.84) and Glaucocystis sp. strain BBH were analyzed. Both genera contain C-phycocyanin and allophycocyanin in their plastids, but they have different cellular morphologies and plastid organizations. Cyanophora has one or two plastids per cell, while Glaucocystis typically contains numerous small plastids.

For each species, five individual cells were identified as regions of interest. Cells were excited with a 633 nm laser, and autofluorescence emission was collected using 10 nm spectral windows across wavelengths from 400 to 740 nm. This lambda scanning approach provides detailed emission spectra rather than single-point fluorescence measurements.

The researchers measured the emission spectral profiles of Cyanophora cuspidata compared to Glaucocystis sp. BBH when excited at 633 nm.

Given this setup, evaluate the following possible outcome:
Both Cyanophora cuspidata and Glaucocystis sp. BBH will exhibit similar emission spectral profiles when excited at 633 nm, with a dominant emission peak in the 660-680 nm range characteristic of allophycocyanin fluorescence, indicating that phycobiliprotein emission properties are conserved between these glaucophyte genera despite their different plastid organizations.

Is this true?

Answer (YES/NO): YES